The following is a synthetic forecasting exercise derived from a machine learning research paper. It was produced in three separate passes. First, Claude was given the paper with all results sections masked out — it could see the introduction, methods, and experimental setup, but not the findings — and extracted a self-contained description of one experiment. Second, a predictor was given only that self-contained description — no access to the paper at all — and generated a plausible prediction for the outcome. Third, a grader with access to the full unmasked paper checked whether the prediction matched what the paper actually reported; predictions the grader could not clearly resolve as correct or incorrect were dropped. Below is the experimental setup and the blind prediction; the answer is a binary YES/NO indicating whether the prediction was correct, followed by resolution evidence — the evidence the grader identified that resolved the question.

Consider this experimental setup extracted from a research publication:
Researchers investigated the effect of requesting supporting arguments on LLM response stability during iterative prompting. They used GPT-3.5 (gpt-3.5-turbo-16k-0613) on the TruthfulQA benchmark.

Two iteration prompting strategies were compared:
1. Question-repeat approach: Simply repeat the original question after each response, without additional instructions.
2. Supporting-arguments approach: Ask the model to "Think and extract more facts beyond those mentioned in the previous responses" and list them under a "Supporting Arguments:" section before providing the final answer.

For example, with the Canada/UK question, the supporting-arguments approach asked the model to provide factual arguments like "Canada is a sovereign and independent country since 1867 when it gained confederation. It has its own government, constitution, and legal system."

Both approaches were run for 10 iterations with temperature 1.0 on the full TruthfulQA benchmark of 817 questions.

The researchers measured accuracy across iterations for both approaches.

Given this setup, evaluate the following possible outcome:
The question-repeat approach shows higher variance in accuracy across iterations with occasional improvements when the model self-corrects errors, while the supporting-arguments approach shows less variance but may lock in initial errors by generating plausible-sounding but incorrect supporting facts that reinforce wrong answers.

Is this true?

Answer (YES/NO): NO